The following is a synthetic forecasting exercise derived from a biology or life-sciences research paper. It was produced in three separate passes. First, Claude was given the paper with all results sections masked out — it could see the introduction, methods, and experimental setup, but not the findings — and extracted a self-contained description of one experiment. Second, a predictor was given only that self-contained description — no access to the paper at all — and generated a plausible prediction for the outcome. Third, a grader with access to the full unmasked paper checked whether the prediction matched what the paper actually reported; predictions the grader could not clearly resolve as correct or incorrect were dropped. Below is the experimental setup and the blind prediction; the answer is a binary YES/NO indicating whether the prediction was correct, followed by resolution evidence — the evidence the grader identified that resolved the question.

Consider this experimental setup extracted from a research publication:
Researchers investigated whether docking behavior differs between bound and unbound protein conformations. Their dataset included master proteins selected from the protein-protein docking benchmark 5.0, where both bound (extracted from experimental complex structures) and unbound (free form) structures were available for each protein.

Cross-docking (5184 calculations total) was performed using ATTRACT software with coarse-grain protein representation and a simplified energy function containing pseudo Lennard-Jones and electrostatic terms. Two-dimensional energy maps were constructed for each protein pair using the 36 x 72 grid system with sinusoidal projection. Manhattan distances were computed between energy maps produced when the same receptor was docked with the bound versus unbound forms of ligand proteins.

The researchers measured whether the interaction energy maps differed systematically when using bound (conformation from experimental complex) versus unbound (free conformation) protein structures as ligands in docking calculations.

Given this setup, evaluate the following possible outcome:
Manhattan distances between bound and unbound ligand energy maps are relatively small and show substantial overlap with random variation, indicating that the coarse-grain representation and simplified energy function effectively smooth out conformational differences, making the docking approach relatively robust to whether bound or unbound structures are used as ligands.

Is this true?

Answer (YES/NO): NO